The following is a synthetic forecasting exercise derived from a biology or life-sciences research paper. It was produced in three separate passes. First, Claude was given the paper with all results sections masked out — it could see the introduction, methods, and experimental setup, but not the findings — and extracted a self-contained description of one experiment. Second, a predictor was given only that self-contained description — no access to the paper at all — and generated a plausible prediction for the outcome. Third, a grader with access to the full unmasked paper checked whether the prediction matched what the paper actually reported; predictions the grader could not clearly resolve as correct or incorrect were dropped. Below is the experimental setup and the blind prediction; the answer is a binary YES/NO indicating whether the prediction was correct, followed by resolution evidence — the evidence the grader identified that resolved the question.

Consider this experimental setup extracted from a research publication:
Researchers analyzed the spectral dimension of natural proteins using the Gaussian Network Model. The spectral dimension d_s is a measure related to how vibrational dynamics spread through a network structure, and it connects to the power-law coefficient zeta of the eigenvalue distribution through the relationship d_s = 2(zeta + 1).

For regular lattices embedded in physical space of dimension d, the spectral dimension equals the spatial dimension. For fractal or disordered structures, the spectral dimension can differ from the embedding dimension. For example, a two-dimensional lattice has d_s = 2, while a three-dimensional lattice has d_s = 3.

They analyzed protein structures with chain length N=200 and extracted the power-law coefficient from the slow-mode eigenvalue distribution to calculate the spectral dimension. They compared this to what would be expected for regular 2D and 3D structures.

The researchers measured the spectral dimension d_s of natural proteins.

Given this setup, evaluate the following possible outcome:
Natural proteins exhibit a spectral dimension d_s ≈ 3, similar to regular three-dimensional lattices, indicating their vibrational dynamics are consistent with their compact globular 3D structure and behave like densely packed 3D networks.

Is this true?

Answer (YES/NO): NO